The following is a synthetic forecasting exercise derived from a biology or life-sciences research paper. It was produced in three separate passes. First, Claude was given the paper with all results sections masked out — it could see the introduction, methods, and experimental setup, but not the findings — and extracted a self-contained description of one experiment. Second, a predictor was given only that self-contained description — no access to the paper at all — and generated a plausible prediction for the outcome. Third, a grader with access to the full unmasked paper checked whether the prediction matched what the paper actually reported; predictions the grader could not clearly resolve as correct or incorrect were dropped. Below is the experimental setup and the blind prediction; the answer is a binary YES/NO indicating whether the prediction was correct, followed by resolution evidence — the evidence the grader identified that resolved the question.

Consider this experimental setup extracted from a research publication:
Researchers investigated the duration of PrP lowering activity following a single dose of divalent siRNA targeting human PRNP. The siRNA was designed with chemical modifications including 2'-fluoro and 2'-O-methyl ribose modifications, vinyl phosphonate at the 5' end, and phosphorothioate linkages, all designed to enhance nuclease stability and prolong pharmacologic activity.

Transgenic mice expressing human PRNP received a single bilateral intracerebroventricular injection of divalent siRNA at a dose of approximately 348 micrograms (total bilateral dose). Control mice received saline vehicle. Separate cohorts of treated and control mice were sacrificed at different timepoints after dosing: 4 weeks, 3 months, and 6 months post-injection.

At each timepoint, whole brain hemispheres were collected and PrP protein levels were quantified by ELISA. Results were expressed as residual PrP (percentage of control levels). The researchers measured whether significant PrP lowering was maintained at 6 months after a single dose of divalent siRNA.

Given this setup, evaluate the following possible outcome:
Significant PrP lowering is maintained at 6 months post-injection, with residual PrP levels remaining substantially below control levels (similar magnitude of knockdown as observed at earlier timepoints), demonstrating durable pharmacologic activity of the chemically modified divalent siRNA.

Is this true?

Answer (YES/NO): NO